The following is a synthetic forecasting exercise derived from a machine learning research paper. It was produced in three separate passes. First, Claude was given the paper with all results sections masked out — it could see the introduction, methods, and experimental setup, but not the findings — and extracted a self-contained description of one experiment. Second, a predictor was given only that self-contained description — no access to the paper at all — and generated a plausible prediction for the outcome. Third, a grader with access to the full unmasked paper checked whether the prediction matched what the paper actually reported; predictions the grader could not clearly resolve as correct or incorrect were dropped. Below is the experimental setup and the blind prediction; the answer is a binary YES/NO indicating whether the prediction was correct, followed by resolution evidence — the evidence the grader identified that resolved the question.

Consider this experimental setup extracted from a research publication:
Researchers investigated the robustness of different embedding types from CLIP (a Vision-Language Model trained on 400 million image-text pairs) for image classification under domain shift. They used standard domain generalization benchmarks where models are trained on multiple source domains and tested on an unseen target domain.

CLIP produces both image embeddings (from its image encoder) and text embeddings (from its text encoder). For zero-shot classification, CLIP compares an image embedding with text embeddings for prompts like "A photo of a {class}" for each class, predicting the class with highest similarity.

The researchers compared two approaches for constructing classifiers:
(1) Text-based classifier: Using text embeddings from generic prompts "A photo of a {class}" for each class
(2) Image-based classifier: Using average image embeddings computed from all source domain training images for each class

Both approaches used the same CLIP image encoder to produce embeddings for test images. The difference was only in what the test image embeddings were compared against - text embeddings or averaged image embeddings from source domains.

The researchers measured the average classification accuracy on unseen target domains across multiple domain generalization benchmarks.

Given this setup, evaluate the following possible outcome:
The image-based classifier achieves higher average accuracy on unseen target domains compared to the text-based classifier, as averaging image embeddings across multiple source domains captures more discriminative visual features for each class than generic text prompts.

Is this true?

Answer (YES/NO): NO